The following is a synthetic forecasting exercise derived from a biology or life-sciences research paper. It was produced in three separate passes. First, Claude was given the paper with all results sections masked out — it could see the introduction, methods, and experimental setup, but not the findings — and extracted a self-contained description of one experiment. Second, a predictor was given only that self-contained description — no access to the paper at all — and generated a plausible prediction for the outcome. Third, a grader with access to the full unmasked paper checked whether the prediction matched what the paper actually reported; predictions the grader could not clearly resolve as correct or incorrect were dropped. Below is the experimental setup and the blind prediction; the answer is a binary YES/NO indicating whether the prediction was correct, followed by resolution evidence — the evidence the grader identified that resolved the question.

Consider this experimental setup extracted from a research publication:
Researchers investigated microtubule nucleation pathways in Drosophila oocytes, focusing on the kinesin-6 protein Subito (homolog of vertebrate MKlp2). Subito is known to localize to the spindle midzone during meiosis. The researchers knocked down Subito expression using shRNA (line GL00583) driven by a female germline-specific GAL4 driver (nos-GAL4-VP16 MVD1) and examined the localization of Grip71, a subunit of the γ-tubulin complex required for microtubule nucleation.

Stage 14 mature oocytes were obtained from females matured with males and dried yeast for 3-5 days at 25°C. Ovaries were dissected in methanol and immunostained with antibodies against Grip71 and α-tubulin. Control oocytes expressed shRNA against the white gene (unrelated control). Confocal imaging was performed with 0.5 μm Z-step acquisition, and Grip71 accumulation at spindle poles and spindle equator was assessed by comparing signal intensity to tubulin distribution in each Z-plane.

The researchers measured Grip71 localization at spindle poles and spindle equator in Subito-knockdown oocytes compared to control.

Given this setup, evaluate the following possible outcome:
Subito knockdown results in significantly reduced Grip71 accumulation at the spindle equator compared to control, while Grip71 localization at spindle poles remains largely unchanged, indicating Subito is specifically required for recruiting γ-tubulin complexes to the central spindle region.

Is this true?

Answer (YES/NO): YES